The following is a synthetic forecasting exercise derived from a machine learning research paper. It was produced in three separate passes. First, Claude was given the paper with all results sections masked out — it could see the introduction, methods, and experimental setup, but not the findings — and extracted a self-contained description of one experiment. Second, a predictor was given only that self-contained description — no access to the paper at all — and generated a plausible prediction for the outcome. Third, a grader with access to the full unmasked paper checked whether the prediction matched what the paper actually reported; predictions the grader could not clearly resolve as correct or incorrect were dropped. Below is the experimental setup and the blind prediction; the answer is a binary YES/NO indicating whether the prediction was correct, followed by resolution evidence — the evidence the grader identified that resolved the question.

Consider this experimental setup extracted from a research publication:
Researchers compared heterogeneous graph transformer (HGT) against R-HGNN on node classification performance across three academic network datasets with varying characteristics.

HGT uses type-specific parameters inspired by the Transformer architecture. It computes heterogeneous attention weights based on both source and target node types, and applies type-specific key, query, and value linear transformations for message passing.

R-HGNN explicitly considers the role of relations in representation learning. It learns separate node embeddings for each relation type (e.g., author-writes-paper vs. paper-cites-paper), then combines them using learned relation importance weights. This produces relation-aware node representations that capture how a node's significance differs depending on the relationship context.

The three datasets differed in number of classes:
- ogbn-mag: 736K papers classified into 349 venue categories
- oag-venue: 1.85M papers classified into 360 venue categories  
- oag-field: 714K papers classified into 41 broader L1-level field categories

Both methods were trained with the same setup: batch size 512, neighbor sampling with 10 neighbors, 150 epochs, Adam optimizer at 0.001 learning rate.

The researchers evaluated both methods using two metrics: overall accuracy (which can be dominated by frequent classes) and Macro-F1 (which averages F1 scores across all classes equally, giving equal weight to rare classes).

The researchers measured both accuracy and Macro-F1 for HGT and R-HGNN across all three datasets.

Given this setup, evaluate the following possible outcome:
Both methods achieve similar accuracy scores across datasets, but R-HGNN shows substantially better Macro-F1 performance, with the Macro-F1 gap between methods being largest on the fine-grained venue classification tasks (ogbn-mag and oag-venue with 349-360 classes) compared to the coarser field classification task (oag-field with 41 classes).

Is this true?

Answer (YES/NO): NO